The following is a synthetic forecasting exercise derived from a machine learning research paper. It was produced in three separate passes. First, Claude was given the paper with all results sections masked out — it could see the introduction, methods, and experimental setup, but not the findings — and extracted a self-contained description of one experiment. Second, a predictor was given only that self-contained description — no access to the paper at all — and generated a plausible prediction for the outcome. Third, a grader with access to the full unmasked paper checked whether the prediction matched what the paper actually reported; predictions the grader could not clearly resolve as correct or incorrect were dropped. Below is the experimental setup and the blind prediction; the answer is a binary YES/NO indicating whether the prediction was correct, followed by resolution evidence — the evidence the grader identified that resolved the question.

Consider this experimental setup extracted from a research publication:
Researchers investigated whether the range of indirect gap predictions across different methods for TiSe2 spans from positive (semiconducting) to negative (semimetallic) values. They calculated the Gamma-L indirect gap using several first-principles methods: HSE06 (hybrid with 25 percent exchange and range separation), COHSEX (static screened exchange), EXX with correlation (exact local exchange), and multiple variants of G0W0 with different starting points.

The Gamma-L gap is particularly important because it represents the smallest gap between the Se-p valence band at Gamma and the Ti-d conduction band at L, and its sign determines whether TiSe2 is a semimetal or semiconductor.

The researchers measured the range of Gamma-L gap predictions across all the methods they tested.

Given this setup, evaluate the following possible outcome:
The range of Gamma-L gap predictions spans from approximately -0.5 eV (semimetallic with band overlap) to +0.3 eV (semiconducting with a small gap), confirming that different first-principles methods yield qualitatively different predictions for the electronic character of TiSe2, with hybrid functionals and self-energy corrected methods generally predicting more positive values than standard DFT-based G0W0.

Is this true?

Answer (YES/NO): NO